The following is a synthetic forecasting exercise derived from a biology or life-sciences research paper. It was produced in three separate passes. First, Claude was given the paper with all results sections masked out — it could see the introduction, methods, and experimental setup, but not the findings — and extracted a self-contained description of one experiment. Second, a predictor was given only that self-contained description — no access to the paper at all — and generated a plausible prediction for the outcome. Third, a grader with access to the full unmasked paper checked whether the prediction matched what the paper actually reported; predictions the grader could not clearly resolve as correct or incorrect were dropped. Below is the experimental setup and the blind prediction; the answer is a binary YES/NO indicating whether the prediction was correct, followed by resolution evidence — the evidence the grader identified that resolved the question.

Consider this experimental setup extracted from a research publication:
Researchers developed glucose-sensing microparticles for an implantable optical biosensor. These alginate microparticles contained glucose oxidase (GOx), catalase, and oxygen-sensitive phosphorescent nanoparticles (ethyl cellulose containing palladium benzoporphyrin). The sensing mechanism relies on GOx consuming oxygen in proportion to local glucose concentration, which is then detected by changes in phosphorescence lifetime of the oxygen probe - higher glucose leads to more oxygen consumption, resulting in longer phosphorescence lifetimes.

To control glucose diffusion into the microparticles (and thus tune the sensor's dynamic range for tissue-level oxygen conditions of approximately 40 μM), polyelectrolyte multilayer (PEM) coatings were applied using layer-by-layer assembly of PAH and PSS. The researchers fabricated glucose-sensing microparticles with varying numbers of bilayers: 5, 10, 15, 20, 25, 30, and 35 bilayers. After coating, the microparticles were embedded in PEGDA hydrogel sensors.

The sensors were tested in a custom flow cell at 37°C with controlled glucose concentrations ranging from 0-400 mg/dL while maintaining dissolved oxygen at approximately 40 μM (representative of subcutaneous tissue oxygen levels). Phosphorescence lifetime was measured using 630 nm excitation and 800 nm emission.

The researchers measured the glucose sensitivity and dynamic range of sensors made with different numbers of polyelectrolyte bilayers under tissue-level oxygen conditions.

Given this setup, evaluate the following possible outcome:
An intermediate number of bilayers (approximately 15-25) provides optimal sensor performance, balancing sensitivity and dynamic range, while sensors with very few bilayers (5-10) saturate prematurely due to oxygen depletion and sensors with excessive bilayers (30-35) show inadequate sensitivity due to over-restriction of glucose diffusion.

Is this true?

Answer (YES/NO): NO